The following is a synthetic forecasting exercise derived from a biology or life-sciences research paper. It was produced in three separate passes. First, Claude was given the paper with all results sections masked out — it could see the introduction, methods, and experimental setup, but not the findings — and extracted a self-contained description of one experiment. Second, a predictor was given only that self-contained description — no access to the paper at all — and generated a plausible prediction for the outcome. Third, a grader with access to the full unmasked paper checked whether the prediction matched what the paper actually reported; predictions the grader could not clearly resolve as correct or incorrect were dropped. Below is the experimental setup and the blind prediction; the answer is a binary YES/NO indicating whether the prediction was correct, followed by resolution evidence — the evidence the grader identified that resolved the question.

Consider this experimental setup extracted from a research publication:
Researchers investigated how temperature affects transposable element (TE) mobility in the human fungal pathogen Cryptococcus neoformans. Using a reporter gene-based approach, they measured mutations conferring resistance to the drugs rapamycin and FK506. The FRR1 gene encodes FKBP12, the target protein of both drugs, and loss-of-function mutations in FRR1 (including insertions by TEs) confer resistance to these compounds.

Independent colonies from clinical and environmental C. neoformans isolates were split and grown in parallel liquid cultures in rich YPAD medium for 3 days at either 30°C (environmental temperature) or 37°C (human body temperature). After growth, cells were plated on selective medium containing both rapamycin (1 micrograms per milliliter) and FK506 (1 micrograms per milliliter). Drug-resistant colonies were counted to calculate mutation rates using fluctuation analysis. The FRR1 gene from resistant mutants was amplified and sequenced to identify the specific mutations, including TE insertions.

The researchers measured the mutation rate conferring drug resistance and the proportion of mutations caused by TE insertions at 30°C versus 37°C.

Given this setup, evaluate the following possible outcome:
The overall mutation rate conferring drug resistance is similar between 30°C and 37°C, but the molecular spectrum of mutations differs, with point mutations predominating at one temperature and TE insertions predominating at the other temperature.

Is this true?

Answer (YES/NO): NO